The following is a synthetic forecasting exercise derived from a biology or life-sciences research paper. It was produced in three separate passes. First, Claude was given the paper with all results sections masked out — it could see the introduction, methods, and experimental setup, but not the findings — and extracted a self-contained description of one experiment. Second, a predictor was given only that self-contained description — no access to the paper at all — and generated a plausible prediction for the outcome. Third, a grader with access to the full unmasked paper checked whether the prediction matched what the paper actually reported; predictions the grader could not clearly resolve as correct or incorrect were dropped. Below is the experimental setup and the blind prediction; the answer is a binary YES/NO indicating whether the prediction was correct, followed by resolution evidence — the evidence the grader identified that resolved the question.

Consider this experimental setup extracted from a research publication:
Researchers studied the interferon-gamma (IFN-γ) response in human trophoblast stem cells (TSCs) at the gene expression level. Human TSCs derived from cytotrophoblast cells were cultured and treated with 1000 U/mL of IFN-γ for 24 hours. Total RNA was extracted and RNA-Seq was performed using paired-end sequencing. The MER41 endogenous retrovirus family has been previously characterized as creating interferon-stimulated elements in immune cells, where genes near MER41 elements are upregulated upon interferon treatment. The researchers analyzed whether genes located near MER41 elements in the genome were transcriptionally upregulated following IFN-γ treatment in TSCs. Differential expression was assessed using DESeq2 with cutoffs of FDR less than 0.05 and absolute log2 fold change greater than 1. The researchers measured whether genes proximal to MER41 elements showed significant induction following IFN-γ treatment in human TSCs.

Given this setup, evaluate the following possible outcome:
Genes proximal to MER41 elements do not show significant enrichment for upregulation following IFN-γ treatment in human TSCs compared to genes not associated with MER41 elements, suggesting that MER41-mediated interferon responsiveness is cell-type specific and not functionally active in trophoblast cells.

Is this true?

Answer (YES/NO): NO